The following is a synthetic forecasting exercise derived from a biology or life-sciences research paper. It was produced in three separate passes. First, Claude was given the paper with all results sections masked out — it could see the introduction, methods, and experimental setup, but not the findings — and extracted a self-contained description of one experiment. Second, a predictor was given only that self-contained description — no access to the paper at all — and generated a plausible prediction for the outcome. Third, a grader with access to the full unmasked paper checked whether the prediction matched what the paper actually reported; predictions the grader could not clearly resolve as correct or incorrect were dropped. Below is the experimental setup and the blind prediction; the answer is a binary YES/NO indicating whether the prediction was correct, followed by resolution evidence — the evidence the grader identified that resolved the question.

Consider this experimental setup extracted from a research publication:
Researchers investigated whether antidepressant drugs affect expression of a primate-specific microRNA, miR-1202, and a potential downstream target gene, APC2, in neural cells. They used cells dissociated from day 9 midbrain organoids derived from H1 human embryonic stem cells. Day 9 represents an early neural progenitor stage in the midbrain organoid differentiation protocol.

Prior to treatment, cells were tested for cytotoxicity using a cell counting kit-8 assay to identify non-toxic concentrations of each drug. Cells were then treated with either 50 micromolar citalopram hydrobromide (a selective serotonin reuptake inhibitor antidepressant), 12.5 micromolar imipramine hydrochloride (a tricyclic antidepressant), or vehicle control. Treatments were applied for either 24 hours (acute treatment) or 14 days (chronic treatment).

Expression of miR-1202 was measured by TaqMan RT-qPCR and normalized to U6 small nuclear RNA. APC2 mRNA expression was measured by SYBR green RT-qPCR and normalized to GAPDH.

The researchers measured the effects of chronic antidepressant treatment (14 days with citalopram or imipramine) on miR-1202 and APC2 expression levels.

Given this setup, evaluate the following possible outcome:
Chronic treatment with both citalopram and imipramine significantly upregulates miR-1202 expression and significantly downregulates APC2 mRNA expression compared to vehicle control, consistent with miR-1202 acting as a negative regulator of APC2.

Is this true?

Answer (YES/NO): YES